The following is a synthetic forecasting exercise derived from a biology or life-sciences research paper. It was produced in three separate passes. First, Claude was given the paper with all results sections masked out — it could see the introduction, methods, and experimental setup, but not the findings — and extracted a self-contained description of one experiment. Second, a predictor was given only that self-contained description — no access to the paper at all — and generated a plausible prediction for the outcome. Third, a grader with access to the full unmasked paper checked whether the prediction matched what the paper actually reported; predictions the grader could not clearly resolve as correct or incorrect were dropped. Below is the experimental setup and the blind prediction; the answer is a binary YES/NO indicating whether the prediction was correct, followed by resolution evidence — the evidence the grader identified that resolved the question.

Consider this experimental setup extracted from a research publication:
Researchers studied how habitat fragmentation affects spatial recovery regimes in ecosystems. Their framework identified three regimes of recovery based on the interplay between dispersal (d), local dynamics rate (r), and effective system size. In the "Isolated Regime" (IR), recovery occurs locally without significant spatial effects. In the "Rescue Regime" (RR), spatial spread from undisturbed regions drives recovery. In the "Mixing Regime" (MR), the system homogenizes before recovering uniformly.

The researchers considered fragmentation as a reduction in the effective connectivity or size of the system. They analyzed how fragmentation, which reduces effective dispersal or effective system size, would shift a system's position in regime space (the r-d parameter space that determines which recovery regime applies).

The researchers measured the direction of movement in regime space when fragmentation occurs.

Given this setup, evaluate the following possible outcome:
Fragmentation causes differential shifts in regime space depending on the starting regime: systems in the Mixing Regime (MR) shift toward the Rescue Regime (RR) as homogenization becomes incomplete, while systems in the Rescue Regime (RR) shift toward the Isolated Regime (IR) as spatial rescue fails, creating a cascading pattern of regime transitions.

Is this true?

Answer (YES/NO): NO